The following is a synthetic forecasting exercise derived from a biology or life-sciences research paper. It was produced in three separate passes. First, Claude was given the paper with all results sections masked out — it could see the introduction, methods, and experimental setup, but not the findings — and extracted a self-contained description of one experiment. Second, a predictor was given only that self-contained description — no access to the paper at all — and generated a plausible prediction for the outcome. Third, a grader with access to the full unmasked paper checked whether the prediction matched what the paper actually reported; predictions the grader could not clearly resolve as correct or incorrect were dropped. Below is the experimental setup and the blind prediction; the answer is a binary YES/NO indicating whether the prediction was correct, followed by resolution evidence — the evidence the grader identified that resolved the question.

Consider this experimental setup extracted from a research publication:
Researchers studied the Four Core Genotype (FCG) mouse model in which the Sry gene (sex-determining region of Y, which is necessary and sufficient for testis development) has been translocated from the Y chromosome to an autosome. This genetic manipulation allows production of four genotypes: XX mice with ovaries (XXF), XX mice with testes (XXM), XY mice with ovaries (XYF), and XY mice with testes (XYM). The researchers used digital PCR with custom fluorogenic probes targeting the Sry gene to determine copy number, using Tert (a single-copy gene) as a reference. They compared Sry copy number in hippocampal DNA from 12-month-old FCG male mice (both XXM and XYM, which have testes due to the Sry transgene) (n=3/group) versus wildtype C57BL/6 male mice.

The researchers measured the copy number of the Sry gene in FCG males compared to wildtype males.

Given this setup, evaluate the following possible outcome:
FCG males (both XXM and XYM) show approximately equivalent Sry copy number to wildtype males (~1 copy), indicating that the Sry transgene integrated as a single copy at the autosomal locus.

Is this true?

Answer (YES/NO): NO